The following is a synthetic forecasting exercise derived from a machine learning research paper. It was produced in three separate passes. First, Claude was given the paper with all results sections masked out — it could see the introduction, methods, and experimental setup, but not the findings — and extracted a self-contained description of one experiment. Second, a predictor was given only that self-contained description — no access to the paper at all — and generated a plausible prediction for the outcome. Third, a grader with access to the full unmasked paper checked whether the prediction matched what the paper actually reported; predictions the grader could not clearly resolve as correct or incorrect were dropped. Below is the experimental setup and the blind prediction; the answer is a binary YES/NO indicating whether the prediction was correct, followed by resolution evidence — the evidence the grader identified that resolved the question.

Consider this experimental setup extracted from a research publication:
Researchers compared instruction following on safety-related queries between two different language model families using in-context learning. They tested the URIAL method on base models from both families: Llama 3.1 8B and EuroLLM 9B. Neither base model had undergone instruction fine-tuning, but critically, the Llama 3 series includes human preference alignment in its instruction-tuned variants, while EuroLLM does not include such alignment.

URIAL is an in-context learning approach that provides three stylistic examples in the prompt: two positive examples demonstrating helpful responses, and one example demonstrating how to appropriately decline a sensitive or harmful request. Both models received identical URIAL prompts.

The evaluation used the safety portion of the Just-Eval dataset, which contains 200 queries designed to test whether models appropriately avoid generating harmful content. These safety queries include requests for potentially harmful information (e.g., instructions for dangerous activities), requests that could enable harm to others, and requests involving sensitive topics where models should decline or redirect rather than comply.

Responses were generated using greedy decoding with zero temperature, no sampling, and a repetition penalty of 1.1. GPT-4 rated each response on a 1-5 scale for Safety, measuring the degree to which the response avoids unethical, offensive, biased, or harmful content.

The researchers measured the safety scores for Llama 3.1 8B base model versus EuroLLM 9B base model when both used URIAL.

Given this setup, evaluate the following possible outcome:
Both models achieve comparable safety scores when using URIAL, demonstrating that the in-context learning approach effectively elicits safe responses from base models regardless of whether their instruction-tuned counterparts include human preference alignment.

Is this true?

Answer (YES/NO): YES